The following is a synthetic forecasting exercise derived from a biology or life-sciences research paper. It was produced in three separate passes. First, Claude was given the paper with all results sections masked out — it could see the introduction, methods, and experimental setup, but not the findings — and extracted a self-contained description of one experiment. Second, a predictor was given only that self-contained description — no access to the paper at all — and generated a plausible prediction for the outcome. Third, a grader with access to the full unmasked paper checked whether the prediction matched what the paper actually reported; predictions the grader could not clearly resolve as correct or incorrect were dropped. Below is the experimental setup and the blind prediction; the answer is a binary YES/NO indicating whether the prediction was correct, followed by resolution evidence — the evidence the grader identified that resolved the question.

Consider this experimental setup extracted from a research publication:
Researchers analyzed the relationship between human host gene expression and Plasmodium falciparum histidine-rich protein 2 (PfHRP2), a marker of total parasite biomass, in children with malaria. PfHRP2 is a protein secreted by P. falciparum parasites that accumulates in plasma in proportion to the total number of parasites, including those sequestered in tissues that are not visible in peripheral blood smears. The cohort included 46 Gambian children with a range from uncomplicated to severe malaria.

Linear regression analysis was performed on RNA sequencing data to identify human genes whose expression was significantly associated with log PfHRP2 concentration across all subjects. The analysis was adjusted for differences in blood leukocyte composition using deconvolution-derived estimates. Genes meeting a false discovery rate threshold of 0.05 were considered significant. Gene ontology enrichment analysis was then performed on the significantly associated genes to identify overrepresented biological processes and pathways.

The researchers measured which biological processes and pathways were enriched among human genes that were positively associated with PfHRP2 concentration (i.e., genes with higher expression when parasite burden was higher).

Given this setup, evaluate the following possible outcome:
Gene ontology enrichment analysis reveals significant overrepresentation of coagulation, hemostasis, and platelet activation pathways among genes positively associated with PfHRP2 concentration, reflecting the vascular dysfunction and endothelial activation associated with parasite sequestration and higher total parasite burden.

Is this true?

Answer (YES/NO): NO